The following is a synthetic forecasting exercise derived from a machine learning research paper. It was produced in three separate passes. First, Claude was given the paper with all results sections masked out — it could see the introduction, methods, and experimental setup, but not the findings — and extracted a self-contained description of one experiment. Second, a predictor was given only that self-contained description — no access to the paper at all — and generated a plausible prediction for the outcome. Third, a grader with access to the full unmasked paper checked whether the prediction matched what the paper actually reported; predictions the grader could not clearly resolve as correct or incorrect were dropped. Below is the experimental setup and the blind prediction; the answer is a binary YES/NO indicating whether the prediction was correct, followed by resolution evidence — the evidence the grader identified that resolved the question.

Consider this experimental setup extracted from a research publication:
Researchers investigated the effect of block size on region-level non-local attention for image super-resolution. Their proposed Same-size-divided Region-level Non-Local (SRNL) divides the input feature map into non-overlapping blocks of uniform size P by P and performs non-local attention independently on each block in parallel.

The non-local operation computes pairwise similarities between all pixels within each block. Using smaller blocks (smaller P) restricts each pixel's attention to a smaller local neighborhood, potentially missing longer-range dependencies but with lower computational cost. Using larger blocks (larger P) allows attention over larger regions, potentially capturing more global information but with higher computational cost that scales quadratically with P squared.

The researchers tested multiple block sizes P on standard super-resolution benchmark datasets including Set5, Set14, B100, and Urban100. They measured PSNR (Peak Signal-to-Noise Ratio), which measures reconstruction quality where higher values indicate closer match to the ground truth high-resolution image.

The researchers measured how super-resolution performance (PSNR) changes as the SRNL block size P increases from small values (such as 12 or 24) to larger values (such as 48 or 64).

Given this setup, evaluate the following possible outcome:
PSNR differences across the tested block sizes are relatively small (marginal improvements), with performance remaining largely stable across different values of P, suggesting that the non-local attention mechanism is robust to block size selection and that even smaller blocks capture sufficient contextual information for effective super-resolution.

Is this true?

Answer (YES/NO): NO